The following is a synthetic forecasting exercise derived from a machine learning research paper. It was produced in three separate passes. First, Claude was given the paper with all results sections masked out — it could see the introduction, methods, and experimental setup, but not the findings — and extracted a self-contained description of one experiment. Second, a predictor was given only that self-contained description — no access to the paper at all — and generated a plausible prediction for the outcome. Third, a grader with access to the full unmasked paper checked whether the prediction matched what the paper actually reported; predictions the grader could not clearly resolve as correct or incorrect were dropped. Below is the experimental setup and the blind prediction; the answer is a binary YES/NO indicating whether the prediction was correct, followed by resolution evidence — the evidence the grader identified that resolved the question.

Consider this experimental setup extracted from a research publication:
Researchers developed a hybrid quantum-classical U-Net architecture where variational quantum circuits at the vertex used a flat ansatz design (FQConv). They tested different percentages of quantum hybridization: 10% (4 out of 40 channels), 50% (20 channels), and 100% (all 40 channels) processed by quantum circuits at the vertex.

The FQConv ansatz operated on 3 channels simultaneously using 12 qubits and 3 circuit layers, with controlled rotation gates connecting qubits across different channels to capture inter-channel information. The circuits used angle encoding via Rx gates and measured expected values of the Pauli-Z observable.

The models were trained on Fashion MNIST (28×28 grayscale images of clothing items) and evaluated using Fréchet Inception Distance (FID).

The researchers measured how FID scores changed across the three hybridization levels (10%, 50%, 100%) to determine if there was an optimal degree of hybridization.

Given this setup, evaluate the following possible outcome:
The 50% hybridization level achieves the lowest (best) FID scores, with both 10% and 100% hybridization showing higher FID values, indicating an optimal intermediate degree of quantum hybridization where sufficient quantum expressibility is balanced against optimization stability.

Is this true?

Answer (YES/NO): NO